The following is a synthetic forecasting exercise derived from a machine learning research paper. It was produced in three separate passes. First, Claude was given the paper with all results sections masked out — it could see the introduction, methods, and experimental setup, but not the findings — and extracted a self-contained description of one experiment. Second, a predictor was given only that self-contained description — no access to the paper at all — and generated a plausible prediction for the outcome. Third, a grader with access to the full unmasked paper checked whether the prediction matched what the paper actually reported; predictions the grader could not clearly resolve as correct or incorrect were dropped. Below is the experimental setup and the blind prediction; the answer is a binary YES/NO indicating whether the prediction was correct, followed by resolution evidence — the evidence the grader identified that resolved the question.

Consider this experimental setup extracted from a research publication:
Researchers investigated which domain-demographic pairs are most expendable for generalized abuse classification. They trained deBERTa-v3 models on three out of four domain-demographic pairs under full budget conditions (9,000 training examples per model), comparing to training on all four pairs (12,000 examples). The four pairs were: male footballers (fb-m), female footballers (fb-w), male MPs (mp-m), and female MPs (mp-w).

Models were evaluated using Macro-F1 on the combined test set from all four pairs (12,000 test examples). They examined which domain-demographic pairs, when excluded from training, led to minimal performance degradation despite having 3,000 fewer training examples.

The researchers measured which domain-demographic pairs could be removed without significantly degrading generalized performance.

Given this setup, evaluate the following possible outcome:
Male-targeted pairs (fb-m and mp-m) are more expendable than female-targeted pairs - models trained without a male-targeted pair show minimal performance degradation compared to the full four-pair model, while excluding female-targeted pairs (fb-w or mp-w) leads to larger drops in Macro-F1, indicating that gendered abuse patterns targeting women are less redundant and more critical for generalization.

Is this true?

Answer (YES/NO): NO